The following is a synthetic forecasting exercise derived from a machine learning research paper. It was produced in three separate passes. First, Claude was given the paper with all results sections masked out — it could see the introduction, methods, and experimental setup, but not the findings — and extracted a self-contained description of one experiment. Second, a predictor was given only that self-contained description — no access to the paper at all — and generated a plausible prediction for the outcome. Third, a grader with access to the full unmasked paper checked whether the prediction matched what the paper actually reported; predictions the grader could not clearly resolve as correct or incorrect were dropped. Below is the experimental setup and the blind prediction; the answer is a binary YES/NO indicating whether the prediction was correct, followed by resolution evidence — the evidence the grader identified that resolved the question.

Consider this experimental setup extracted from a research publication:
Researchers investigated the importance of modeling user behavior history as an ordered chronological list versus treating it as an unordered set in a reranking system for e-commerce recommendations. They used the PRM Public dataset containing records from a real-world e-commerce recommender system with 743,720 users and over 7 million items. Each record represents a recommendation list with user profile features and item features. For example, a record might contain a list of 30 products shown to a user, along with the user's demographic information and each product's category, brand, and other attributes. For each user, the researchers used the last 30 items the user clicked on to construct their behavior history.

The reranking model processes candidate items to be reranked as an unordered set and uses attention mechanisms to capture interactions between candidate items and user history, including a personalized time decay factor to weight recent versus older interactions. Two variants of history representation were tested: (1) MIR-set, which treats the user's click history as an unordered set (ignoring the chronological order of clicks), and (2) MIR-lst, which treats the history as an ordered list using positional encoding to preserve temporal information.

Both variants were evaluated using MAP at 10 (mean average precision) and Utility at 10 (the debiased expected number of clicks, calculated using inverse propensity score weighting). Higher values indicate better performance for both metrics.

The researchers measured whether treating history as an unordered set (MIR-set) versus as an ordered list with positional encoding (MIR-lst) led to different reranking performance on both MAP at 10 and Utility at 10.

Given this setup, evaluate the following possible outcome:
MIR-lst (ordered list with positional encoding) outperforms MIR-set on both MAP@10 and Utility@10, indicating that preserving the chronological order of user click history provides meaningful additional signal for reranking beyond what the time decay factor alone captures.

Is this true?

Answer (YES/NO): NO